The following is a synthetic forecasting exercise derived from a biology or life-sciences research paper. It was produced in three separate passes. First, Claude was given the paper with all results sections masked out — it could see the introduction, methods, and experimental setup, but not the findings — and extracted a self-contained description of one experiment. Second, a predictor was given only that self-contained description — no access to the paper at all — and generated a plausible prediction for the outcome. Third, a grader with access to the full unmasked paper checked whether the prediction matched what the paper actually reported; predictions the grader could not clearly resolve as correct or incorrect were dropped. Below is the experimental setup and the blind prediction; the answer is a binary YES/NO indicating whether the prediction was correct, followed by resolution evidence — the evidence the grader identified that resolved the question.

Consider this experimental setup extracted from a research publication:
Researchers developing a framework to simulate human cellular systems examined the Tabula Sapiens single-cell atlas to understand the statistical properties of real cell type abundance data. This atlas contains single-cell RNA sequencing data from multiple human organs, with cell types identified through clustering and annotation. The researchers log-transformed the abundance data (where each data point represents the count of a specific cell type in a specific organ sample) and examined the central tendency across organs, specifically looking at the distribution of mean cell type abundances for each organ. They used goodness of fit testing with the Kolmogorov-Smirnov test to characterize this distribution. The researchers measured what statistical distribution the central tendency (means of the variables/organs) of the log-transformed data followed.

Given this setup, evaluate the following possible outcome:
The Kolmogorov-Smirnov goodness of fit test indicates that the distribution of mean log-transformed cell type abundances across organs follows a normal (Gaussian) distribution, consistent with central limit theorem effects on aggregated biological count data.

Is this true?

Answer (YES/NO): YES